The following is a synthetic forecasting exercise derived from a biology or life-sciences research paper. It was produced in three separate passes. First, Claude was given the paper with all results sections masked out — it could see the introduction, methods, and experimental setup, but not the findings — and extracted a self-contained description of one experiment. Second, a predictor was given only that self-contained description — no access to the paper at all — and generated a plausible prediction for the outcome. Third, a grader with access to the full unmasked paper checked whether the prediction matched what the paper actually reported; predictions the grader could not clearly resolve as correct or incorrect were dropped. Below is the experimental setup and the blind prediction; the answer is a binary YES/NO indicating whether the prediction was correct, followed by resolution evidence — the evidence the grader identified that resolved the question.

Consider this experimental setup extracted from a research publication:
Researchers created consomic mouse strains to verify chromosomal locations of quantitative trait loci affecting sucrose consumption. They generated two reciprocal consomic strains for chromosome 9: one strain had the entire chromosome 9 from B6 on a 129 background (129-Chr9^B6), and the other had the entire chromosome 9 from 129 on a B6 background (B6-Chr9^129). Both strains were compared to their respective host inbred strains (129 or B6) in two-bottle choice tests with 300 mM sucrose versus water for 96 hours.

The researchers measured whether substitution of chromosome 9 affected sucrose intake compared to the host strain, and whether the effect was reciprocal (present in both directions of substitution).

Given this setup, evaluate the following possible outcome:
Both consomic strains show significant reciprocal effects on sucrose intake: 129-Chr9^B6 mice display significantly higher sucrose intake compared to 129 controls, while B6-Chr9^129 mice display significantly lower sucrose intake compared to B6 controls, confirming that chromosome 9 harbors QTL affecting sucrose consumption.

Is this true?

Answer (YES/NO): YES